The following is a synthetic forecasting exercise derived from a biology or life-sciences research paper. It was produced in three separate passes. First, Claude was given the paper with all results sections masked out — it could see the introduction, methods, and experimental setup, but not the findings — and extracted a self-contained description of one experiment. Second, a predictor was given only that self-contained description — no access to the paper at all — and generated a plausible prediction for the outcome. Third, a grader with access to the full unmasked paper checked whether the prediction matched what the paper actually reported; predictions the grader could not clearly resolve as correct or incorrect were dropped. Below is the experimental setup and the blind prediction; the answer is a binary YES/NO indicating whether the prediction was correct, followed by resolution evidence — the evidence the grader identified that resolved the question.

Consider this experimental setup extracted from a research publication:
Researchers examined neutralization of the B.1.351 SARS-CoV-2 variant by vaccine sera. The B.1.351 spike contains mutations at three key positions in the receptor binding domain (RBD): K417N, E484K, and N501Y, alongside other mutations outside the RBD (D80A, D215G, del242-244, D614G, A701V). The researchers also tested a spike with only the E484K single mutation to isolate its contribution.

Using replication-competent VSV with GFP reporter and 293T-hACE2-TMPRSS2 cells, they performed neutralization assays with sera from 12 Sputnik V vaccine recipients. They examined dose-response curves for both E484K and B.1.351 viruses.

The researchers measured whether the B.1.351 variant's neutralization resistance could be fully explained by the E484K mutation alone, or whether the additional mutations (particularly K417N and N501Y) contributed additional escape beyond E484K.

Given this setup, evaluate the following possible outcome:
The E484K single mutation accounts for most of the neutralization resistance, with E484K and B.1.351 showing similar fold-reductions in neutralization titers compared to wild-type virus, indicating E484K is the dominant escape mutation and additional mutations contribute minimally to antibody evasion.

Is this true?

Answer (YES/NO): NO